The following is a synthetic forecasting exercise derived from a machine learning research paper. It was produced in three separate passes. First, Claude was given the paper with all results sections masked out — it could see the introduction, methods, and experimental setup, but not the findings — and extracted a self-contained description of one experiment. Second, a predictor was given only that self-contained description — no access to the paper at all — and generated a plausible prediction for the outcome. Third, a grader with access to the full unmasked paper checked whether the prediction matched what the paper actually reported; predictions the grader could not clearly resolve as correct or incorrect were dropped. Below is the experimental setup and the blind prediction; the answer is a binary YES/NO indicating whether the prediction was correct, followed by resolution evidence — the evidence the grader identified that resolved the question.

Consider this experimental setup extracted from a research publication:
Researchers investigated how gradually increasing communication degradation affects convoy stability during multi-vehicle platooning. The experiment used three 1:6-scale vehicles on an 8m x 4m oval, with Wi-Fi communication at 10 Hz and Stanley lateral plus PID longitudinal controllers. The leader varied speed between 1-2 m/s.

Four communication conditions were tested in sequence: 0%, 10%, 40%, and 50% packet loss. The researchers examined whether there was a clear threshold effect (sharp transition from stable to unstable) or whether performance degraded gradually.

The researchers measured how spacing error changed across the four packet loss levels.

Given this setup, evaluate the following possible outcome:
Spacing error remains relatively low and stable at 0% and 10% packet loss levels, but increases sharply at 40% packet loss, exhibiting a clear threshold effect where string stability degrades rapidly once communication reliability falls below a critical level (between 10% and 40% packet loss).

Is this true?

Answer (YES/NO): YES